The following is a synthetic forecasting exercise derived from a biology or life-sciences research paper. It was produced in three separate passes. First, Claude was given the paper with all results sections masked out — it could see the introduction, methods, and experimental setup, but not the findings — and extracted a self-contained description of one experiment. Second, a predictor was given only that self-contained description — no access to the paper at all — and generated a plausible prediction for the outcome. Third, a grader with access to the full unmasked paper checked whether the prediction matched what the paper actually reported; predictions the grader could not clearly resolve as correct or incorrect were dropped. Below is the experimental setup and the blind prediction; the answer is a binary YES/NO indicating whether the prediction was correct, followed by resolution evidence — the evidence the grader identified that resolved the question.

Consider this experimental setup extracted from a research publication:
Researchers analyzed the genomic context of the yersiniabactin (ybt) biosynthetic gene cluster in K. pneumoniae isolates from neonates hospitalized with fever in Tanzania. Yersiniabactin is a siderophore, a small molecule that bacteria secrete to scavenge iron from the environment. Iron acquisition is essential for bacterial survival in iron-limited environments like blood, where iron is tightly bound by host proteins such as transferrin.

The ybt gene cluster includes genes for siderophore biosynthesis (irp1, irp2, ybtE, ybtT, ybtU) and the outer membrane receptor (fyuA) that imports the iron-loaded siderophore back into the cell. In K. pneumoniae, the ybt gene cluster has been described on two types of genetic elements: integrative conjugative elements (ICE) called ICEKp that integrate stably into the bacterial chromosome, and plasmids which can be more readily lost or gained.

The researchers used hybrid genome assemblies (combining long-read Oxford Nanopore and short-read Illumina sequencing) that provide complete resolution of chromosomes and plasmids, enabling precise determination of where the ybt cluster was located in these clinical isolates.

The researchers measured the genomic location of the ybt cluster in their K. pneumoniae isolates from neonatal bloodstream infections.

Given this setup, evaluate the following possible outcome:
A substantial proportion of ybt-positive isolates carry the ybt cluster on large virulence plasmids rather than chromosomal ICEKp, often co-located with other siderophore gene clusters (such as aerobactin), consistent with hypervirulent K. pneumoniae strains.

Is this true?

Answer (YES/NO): NO